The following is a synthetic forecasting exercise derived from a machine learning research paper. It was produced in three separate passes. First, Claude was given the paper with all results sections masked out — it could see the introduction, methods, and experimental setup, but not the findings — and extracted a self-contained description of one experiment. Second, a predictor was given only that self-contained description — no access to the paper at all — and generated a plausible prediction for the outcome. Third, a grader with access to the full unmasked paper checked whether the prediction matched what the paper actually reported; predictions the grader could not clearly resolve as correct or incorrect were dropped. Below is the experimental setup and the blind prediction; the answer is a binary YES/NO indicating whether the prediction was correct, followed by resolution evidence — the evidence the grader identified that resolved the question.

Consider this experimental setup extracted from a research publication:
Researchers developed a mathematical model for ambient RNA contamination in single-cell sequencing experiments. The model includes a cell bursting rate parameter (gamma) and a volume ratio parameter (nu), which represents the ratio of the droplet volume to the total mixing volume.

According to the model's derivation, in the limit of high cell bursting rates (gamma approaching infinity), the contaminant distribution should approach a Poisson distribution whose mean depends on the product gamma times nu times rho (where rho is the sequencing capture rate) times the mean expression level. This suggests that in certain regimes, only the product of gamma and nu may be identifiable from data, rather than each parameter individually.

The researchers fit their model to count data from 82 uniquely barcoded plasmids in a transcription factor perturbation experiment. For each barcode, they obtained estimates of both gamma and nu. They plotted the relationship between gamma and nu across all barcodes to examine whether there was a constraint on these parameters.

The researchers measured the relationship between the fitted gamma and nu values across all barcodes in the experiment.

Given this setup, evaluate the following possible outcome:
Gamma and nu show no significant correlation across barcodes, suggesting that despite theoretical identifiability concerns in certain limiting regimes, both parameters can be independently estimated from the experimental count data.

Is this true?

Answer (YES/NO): NO